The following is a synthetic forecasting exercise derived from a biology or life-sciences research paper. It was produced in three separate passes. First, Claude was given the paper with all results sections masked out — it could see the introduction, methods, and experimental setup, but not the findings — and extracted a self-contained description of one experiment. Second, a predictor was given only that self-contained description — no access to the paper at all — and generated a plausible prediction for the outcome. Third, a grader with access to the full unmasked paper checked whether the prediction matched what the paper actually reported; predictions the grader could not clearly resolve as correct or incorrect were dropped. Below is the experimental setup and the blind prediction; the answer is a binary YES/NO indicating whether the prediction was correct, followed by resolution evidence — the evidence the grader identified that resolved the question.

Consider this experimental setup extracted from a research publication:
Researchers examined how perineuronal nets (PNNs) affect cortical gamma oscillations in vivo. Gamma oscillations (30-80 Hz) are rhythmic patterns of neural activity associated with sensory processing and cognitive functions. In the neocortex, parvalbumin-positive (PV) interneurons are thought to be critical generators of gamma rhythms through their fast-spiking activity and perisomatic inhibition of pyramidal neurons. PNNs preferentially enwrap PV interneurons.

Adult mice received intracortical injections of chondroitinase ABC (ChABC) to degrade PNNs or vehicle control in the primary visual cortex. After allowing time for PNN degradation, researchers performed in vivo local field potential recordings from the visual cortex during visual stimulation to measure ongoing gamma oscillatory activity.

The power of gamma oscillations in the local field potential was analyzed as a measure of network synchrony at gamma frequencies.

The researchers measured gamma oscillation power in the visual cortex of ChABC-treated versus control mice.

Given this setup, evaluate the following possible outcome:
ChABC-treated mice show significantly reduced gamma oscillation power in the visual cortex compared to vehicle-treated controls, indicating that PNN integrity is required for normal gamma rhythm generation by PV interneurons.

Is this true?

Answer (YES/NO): NO